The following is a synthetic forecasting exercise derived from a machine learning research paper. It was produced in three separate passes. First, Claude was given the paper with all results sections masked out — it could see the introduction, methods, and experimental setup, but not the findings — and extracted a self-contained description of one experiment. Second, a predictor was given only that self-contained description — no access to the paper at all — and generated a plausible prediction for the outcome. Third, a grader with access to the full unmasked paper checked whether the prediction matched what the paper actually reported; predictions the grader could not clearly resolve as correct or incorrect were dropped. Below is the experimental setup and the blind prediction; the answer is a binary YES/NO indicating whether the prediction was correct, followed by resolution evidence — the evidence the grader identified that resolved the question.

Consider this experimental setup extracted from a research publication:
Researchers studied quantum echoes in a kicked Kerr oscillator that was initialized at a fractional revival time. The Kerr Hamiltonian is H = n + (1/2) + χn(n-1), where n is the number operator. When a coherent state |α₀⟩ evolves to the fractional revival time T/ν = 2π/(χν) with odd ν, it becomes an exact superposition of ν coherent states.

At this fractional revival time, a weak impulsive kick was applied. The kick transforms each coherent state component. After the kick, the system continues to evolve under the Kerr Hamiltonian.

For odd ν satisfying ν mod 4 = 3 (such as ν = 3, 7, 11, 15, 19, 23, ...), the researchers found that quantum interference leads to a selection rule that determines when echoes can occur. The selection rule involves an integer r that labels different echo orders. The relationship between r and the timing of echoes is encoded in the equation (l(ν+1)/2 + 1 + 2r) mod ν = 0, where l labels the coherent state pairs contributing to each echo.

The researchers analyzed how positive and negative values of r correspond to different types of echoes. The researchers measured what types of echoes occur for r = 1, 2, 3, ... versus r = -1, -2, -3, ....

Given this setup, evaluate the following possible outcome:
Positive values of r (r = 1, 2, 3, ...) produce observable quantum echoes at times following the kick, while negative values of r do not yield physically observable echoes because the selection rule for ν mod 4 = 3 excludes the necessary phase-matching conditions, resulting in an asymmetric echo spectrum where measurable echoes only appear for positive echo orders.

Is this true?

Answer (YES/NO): NO